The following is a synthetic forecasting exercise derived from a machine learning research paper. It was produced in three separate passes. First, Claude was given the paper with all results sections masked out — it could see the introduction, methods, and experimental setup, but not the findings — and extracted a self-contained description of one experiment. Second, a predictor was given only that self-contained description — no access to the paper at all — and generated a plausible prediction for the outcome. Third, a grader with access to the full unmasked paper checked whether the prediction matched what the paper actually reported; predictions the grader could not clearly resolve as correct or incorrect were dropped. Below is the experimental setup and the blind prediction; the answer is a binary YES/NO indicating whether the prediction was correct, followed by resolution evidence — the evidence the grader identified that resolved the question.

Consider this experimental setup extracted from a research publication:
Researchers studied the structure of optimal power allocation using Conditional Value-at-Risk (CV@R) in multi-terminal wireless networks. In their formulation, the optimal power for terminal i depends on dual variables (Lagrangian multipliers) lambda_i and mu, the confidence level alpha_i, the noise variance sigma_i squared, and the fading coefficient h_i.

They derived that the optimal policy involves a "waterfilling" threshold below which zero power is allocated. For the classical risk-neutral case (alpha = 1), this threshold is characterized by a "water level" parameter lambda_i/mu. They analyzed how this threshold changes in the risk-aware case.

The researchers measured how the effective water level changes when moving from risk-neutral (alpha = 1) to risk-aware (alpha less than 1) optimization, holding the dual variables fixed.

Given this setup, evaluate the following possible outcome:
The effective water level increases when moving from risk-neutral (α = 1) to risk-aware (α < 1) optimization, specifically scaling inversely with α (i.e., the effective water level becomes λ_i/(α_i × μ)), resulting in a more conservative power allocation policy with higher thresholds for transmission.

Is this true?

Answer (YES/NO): YES